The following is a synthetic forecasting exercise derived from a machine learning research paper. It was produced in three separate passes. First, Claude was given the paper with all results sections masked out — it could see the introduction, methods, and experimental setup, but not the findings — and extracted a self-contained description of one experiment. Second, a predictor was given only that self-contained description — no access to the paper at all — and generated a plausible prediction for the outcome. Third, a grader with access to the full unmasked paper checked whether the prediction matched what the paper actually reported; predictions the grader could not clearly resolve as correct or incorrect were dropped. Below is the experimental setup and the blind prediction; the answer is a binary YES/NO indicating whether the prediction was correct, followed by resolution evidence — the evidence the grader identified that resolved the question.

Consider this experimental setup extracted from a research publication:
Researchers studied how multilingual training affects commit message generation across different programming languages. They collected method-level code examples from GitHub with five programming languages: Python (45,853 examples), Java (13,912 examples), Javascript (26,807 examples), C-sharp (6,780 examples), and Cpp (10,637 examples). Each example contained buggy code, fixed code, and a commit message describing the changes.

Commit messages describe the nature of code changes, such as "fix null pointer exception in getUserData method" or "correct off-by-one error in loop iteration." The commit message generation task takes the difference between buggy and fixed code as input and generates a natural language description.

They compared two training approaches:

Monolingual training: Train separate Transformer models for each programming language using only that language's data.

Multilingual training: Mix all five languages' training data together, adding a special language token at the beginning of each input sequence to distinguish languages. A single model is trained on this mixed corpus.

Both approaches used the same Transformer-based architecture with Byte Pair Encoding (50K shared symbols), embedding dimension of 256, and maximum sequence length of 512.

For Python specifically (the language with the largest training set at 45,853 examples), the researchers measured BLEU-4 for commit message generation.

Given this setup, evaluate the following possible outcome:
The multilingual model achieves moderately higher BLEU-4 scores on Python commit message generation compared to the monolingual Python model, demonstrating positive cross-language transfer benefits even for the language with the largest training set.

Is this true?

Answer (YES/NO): YES